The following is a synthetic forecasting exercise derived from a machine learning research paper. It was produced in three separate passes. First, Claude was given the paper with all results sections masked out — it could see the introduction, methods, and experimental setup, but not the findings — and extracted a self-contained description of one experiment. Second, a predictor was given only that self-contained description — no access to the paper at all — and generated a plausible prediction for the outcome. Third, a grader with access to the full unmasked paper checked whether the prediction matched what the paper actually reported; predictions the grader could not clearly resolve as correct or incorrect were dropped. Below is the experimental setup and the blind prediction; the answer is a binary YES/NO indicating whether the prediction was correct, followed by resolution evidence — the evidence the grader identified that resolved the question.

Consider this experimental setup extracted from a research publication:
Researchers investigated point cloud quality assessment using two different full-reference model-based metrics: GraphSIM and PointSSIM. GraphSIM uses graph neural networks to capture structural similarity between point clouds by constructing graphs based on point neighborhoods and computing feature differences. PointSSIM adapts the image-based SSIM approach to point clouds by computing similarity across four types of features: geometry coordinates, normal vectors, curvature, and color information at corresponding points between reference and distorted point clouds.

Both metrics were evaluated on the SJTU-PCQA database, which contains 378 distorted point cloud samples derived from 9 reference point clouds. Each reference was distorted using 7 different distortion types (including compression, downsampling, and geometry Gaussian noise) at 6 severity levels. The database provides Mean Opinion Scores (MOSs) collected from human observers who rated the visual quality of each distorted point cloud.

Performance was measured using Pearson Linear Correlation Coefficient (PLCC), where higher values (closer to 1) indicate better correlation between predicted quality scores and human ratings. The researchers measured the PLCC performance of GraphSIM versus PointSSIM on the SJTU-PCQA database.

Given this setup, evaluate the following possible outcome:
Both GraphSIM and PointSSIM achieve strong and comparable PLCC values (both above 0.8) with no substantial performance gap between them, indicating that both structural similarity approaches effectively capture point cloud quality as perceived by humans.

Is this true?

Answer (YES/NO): NO